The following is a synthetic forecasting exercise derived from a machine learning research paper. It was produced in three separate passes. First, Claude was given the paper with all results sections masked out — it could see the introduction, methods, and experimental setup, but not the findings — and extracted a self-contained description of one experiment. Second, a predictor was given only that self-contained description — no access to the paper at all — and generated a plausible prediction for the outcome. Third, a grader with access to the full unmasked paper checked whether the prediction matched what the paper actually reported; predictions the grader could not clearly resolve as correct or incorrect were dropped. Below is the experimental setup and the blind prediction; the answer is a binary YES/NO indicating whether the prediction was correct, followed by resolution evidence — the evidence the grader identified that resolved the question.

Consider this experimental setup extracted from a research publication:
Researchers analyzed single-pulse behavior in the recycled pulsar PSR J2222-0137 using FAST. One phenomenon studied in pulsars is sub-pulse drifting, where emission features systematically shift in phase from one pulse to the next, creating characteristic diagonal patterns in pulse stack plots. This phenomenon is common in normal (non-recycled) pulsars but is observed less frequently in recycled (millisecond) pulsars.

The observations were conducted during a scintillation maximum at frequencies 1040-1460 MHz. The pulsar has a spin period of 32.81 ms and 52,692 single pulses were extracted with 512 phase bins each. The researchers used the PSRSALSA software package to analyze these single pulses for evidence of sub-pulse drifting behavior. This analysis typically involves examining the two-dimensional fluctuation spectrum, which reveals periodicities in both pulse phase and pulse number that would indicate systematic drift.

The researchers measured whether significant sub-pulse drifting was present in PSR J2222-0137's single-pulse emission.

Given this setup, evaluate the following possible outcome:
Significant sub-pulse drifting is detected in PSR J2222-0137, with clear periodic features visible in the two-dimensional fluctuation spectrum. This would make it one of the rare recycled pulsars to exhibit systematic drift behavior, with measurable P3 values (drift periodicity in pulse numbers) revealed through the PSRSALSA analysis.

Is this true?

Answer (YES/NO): NO